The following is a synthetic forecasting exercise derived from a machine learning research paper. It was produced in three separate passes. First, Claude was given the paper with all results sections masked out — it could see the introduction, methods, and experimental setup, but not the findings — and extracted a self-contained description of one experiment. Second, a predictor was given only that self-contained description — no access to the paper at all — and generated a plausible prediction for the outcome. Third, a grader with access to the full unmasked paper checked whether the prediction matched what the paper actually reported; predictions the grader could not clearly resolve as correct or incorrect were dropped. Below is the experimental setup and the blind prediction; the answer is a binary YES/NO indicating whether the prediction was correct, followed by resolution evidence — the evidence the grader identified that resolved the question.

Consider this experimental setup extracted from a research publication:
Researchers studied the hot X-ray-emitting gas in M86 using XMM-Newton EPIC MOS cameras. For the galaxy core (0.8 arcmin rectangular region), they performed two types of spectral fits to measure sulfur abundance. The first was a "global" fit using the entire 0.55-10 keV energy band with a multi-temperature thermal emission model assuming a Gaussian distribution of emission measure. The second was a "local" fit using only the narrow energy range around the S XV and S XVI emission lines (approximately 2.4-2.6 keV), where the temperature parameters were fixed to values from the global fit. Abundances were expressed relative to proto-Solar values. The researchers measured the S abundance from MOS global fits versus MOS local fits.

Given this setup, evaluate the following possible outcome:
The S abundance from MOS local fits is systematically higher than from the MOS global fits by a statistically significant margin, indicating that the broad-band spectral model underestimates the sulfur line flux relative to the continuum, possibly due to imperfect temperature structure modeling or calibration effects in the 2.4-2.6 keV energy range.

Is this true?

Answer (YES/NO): NO